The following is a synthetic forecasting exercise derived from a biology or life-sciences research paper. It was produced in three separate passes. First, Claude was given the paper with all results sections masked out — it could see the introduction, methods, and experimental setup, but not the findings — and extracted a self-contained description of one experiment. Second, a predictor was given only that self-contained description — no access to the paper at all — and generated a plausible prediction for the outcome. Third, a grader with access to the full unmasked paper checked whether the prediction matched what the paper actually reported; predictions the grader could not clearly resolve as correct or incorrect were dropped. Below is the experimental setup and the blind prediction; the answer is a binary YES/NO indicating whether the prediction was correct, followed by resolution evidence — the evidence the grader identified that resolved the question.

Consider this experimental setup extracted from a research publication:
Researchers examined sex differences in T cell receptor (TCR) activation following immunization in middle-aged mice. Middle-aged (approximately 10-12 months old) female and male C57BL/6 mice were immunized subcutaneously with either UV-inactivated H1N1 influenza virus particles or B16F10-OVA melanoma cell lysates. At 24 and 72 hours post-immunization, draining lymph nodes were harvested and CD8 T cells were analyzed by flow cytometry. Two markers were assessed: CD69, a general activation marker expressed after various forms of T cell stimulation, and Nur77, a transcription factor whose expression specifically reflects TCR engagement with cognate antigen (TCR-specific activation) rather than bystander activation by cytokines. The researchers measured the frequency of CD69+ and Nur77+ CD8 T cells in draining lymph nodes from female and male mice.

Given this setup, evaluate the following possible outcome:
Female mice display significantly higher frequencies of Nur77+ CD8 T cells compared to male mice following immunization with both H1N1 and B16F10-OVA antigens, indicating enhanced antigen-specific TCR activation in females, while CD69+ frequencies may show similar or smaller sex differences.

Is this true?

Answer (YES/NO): YES